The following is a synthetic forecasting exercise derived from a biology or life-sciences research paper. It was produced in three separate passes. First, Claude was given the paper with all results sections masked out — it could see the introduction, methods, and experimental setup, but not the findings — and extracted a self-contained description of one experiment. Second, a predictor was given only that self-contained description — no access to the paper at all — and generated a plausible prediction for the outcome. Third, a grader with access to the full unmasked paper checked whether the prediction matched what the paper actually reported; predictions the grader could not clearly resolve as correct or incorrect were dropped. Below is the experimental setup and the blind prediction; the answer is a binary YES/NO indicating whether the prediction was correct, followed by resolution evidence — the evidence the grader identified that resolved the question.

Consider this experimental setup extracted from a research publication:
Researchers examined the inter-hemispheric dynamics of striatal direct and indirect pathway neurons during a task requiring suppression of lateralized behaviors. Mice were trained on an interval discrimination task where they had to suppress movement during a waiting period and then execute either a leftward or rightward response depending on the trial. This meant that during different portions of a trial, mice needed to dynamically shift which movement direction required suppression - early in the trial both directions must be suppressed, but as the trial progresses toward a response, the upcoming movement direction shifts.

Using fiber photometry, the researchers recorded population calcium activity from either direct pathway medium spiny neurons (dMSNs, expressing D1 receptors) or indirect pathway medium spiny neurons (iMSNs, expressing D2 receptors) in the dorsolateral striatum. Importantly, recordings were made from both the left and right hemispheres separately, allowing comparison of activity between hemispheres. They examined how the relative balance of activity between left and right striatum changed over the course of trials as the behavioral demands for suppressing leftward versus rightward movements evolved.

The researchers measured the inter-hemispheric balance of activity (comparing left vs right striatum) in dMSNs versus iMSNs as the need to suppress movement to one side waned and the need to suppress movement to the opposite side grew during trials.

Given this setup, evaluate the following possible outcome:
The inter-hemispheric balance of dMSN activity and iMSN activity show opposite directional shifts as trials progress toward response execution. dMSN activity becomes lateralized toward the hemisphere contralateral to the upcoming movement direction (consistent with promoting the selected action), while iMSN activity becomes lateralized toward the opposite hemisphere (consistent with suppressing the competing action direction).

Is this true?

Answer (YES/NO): NO